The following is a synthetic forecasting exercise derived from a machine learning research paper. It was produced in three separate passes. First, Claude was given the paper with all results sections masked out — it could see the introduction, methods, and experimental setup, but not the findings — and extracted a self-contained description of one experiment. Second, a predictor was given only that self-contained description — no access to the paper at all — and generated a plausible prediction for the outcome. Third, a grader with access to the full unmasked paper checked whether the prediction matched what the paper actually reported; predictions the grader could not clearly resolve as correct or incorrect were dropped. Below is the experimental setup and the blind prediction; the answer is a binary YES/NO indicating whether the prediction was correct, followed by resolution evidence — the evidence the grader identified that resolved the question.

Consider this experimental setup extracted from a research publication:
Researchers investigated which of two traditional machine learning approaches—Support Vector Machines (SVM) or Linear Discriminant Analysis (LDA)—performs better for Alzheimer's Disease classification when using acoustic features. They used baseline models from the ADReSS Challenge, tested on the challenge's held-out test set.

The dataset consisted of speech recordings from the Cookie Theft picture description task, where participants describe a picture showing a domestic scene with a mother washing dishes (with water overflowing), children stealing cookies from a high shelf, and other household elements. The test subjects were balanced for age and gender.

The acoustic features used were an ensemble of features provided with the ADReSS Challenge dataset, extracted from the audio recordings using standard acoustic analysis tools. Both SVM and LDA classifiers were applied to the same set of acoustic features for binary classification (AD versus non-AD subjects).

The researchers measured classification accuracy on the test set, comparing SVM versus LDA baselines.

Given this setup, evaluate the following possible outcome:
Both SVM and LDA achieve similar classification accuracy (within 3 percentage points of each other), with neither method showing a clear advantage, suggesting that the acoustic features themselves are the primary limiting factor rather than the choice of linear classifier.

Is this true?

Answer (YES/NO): NO